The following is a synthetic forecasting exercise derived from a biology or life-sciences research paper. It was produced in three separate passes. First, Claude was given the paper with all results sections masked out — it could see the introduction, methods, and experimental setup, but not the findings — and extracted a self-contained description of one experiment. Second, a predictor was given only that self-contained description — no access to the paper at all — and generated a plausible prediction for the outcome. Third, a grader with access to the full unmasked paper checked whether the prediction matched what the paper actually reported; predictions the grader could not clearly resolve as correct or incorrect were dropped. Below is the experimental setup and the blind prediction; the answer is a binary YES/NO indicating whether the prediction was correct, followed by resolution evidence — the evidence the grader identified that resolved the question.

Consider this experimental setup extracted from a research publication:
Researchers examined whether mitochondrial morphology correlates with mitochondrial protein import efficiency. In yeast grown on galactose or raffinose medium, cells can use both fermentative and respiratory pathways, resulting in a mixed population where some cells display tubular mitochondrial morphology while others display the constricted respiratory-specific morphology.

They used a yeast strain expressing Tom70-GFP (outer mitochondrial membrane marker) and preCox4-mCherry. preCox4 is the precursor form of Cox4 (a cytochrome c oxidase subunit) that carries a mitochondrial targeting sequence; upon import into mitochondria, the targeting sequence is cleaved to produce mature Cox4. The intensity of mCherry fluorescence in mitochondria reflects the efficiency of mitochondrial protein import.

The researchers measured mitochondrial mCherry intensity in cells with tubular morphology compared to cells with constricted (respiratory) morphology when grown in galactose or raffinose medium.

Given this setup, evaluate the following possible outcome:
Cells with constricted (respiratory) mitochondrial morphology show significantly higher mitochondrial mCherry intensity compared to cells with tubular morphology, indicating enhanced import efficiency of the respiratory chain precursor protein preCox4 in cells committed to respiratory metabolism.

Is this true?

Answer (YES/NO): YES